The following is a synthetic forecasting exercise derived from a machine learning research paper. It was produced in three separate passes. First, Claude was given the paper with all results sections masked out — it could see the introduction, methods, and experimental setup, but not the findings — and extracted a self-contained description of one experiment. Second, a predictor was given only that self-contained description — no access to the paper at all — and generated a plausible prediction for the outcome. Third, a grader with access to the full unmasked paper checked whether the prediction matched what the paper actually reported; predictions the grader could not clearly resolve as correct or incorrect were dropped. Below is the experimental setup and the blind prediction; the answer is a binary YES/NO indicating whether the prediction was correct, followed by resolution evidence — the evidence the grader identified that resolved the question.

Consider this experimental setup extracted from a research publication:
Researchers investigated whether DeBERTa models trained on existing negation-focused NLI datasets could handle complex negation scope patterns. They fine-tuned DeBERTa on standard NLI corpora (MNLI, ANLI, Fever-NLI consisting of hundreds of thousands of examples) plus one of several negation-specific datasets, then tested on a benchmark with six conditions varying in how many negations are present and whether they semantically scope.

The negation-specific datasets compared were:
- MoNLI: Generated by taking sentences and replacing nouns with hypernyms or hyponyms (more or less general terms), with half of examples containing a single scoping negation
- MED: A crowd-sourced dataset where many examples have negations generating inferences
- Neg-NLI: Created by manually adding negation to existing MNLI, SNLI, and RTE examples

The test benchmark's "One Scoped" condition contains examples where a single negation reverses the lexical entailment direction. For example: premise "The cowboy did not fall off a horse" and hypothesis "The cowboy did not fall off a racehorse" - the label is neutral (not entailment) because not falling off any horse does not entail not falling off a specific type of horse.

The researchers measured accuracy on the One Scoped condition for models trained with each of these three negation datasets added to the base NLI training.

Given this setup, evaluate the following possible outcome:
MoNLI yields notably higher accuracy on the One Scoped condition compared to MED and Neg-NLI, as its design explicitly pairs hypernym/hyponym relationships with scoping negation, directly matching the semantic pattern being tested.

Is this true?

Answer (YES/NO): NO